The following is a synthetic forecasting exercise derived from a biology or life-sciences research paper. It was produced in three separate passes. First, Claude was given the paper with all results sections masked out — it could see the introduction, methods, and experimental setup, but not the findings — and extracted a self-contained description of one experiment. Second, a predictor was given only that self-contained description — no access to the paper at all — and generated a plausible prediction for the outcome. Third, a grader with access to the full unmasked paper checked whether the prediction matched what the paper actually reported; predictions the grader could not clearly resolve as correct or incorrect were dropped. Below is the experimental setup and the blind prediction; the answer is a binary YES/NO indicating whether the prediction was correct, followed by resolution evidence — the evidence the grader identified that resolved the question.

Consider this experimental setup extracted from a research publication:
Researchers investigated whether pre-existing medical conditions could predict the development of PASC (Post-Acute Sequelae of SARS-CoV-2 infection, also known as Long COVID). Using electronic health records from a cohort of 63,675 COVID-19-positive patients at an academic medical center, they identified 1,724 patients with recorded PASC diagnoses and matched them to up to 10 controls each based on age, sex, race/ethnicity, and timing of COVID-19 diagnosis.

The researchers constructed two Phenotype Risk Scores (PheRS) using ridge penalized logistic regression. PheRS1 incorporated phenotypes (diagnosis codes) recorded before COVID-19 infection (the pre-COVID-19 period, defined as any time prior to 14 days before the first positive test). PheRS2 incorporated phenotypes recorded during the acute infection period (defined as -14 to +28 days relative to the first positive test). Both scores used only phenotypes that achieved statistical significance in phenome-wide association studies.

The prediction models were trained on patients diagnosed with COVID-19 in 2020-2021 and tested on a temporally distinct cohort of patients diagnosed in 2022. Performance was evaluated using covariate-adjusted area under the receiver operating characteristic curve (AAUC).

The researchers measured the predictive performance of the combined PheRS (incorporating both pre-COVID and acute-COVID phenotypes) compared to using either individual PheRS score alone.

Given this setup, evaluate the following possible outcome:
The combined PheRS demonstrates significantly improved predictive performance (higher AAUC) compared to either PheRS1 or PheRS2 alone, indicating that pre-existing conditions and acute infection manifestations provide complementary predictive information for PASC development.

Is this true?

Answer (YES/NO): NO